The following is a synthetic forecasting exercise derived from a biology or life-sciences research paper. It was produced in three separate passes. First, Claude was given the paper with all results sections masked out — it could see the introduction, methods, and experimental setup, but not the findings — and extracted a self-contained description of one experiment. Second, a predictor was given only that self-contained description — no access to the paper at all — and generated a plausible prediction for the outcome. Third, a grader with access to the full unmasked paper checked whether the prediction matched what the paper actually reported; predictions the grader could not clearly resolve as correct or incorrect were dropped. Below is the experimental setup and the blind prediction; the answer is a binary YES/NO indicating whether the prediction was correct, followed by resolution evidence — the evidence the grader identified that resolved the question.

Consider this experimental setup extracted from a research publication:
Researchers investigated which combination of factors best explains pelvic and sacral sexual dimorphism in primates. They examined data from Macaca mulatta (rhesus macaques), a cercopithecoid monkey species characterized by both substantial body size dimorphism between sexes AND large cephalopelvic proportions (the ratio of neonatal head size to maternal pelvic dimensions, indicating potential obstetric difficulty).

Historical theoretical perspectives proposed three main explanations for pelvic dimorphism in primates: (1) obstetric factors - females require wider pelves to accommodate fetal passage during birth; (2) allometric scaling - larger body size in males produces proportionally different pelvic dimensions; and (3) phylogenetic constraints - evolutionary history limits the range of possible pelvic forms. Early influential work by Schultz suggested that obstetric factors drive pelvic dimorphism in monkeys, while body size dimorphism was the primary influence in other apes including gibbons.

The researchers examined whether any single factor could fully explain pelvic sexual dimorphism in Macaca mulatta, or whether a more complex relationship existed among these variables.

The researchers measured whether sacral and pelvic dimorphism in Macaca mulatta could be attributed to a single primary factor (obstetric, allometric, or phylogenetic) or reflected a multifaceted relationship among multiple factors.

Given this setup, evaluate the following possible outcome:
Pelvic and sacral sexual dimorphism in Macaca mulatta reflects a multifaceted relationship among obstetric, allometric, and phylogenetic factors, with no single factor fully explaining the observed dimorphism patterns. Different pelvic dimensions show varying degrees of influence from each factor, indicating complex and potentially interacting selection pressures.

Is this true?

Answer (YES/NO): YES